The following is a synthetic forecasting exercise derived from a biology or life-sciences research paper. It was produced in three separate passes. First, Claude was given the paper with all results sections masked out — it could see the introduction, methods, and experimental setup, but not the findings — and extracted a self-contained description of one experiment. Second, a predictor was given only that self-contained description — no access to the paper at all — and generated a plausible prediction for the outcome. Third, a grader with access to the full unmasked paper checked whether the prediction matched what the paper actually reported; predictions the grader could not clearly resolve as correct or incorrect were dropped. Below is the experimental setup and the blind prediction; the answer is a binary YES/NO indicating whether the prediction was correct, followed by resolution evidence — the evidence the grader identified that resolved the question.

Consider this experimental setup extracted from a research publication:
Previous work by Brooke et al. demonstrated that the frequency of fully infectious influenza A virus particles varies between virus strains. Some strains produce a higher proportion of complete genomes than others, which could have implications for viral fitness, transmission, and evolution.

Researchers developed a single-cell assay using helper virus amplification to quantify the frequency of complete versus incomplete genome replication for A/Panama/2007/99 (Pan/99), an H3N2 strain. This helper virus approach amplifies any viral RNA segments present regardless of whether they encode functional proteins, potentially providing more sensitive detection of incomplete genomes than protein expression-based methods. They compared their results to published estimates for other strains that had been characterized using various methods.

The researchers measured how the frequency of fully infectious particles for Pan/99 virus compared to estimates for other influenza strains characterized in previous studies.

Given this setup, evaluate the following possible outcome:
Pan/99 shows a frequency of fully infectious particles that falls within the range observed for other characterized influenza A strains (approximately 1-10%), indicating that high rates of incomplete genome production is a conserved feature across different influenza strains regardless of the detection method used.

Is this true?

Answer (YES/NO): NO